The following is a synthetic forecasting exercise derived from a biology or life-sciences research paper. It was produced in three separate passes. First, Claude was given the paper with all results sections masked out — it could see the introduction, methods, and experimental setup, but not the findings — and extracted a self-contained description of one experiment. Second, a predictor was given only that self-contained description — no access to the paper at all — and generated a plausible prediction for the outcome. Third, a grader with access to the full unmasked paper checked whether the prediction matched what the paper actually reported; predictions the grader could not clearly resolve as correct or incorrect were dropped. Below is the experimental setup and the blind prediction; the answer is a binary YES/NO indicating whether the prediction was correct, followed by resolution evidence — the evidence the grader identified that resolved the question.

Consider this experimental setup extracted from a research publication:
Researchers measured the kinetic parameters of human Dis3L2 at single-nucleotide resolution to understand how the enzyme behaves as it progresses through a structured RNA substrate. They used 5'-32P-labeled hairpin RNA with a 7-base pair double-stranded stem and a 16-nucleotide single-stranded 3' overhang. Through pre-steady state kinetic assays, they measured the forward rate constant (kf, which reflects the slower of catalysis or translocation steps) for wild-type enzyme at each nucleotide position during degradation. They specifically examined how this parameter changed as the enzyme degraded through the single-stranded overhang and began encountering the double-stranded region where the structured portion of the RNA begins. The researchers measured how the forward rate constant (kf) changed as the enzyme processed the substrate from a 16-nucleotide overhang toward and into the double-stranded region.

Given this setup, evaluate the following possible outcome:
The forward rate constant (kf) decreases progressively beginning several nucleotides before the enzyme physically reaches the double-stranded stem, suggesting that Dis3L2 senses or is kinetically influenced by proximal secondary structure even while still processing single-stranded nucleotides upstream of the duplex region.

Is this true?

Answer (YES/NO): YES